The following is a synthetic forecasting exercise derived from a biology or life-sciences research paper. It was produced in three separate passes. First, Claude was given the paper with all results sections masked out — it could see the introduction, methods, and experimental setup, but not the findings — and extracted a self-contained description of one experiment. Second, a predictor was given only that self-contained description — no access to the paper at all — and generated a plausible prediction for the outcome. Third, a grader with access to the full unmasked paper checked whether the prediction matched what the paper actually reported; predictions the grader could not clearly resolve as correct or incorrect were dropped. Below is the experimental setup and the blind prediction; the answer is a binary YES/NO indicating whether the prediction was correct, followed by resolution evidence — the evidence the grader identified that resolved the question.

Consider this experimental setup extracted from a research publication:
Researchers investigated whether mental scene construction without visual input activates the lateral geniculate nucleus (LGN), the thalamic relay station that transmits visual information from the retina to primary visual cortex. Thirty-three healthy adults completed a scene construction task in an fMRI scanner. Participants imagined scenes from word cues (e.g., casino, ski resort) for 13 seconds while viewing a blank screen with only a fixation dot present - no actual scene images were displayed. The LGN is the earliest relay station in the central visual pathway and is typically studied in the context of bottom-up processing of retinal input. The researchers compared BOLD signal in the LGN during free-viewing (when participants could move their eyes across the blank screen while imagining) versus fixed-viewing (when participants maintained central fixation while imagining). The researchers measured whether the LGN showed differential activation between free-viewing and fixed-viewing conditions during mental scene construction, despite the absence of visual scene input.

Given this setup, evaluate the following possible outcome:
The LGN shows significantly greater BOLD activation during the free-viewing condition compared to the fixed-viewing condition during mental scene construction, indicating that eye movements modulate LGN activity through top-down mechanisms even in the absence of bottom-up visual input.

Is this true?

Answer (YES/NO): NO